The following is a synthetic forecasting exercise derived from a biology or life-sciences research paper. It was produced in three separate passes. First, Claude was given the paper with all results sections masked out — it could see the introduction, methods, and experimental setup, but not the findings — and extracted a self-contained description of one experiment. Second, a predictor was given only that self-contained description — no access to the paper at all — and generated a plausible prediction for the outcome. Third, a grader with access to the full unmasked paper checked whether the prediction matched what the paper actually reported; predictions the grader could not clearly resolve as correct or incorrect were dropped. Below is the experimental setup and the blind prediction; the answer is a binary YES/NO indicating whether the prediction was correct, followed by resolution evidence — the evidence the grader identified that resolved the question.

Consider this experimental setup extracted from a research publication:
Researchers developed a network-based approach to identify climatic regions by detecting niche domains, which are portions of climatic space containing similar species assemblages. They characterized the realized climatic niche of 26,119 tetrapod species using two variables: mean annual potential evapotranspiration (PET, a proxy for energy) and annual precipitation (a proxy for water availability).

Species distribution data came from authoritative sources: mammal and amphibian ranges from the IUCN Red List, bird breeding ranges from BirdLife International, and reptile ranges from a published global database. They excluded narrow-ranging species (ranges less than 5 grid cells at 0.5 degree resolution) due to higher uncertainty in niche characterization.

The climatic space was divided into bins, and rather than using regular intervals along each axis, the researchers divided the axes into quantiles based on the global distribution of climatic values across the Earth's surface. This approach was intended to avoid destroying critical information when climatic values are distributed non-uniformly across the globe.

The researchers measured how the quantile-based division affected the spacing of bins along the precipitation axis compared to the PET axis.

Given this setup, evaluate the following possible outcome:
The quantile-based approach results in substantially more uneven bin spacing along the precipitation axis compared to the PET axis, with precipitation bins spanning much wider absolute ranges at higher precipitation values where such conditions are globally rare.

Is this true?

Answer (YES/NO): YES